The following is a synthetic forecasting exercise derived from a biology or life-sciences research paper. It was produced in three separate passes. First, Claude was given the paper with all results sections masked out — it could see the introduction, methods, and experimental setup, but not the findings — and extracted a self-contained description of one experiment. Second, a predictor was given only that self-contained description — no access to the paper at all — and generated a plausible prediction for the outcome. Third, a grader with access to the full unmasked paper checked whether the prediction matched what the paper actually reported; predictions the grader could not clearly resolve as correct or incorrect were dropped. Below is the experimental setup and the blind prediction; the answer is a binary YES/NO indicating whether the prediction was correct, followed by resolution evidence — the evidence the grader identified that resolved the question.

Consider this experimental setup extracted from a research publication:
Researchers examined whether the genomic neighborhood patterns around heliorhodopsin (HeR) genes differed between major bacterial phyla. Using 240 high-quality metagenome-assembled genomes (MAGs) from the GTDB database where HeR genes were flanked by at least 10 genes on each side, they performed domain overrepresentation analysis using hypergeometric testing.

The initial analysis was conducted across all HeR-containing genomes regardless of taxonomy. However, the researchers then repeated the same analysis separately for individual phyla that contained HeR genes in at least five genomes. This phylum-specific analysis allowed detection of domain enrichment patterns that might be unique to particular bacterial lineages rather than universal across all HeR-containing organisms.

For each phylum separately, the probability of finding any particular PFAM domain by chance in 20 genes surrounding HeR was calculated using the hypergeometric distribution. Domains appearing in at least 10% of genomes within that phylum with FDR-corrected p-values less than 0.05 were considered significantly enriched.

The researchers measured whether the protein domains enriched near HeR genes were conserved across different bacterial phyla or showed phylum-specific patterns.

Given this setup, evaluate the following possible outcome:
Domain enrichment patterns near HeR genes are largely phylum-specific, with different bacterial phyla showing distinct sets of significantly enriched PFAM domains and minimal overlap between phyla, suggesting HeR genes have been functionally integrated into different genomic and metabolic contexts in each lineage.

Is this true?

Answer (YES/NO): NO